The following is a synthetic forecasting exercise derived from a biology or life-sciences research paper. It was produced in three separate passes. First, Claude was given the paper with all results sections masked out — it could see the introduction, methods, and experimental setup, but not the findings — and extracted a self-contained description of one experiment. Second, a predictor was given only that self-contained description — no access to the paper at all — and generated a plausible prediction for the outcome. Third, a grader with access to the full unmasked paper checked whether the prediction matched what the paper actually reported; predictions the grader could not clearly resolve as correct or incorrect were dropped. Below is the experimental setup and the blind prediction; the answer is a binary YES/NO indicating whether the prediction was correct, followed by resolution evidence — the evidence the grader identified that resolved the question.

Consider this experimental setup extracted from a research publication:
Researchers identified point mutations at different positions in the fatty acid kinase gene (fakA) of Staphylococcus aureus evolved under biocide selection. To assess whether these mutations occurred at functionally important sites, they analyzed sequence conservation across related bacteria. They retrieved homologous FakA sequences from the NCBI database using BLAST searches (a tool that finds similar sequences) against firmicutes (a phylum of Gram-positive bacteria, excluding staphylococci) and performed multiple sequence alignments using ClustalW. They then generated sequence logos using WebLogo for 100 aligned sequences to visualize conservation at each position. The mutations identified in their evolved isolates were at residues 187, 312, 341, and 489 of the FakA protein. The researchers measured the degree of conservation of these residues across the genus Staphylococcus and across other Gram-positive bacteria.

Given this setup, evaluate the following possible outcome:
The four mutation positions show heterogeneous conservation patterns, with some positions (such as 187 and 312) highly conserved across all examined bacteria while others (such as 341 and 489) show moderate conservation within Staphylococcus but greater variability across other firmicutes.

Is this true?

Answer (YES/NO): NO